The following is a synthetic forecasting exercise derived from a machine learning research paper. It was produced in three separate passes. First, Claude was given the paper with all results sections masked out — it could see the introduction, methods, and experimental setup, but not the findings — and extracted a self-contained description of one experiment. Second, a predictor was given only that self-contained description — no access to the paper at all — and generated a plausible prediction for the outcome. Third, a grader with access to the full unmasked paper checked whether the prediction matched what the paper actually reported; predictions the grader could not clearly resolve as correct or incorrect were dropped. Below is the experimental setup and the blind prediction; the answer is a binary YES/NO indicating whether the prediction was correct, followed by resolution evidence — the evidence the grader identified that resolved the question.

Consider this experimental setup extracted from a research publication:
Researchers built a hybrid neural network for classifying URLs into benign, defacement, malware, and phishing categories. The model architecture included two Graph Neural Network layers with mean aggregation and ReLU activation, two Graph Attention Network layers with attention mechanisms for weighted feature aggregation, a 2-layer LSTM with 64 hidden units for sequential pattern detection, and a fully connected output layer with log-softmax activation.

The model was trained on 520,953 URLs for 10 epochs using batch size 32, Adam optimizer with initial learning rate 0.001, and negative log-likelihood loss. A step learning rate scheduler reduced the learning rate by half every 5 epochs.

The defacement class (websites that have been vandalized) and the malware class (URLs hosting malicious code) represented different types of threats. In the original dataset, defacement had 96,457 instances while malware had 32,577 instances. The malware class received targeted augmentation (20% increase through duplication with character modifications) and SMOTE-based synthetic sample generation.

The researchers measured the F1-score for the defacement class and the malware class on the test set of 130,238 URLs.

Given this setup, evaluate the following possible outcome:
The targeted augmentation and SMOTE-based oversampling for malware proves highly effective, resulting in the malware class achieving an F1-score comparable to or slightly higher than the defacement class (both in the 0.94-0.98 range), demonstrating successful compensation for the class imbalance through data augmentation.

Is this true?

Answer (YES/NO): NO